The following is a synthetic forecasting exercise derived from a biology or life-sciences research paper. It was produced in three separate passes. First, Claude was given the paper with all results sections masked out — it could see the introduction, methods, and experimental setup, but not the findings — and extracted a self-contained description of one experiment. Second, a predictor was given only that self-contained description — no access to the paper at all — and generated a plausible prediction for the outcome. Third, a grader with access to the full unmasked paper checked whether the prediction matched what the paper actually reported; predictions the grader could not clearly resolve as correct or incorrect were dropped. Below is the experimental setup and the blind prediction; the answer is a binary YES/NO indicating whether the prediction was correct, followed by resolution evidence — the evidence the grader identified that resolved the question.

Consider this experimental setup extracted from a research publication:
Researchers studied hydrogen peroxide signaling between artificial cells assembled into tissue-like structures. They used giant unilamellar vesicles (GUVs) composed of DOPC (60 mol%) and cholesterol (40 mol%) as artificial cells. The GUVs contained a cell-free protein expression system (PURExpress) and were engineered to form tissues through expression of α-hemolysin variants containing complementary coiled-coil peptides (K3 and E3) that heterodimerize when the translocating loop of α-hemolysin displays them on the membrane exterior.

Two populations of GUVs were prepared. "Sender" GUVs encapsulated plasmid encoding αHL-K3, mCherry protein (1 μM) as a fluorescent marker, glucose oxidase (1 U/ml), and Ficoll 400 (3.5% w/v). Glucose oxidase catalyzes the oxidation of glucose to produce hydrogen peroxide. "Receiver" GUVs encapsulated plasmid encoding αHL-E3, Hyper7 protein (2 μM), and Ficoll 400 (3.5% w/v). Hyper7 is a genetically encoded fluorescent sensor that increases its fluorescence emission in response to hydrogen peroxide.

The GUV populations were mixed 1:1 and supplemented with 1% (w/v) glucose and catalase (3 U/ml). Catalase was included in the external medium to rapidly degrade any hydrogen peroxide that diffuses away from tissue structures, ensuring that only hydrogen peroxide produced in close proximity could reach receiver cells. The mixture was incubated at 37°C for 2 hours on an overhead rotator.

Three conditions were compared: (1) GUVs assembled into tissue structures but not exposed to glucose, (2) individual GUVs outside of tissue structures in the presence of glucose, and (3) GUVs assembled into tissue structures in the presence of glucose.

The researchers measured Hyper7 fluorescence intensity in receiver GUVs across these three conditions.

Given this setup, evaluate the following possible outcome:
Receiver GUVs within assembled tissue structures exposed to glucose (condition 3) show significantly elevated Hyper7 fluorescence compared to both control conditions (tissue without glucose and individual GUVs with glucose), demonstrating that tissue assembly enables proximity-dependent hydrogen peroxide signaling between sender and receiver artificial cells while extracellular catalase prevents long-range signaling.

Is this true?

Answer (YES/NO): YES